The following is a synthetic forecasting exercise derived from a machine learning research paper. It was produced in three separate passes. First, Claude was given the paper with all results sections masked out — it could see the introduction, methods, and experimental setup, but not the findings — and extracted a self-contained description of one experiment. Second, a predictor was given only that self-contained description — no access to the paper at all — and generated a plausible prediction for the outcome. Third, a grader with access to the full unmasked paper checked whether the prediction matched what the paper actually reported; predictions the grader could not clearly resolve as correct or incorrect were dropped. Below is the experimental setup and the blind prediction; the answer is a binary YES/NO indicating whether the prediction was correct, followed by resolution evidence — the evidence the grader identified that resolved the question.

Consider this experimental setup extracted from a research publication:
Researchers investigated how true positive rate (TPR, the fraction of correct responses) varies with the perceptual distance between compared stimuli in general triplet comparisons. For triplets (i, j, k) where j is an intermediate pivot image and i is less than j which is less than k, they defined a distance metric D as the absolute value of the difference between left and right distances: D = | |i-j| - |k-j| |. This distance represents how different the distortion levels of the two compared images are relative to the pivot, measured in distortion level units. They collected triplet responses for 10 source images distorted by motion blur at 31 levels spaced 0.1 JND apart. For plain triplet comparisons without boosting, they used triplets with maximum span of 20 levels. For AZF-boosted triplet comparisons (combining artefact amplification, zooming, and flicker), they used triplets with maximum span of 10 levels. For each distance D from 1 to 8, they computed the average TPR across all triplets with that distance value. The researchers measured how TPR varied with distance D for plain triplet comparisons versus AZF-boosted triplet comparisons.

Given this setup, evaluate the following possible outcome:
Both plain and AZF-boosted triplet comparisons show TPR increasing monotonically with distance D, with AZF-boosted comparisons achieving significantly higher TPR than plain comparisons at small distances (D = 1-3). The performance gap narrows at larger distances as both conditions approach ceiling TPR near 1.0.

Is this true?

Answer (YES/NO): NO